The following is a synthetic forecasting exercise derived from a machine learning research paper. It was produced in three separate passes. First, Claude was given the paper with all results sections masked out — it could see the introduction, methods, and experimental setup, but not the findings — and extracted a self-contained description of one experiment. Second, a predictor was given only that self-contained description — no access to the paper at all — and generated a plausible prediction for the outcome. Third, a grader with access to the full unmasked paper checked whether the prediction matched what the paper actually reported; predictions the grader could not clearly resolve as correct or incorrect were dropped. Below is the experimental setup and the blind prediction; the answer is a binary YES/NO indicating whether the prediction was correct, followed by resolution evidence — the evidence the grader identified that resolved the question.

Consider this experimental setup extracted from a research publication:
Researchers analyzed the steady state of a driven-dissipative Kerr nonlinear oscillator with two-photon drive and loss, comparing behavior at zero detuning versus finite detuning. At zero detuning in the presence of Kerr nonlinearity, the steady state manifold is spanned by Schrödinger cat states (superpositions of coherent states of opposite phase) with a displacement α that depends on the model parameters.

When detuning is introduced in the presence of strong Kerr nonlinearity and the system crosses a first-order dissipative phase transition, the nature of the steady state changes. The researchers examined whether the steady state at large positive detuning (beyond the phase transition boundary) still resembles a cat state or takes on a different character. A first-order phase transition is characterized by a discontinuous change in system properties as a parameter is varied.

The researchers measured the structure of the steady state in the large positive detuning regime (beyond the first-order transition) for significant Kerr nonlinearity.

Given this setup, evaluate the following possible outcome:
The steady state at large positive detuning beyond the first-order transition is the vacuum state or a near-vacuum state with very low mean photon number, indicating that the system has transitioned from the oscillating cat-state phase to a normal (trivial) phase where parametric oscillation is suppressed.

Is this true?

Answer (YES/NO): NO